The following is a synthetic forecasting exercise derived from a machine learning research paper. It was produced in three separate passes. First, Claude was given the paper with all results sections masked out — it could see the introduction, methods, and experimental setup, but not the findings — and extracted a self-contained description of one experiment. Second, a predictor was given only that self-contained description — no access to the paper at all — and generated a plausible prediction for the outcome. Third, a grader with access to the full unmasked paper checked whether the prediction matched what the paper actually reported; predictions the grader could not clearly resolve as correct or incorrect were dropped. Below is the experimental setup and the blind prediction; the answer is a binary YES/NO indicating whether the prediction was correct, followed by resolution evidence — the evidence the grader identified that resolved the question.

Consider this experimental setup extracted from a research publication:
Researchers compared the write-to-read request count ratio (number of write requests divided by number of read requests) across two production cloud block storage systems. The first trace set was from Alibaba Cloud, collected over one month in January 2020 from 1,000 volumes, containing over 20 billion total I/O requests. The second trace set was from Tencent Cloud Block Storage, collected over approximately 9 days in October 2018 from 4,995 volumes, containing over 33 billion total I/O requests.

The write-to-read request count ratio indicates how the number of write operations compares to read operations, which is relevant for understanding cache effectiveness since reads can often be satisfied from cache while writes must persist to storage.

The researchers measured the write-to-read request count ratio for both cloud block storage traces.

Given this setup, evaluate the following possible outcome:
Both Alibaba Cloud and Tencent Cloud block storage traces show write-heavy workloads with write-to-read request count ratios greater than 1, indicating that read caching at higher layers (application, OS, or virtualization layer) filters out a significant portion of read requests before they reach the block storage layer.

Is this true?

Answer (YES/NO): YES